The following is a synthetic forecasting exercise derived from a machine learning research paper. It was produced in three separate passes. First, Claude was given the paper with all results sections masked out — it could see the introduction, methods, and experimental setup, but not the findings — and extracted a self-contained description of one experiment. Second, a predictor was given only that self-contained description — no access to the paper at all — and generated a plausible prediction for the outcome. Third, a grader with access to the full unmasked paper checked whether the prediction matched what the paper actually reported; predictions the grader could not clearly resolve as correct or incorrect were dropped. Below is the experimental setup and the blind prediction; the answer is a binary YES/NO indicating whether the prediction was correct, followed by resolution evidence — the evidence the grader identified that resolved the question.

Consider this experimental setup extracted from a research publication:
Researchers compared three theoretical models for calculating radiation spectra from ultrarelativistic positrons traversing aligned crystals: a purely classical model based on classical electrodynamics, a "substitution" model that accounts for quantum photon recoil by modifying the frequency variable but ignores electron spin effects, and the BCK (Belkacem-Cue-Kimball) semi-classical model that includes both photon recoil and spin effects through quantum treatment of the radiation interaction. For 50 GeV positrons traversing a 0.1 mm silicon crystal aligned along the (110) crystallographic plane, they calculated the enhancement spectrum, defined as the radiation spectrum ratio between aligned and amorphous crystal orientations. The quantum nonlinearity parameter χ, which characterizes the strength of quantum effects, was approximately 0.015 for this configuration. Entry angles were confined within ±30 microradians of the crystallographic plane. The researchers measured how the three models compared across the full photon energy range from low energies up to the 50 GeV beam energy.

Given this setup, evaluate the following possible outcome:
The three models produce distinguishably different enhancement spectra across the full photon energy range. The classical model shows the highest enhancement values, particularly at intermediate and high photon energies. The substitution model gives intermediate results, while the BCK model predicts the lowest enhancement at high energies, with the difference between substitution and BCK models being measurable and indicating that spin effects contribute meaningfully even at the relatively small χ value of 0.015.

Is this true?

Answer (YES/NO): NO